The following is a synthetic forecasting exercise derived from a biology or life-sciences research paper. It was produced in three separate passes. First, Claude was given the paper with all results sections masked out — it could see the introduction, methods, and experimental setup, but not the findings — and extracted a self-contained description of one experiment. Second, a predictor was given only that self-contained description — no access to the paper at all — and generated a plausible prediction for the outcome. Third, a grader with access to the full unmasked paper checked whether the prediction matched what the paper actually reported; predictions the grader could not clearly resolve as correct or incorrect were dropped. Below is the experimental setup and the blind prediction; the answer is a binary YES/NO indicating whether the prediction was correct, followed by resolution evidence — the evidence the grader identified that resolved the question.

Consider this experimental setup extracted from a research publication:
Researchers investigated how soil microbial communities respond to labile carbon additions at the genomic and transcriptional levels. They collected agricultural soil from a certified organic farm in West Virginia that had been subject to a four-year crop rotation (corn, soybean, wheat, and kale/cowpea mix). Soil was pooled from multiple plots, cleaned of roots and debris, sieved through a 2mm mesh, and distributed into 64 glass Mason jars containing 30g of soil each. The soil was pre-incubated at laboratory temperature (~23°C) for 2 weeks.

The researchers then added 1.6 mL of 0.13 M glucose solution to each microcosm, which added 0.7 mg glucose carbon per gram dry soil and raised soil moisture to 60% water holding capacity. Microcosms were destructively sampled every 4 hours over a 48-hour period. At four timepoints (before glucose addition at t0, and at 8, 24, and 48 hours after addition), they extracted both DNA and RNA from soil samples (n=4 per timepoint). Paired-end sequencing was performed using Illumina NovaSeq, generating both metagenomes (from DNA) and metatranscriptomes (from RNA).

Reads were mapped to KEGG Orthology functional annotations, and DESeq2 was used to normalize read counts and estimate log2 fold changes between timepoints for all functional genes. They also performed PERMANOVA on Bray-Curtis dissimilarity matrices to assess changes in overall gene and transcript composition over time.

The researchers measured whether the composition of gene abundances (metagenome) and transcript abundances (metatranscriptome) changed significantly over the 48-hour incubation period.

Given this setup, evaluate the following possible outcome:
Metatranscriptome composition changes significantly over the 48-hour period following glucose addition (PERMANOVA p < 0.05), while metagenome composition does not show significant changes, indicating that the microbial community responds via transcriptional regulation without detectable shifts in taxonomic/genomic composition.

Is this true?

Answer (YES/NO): NO